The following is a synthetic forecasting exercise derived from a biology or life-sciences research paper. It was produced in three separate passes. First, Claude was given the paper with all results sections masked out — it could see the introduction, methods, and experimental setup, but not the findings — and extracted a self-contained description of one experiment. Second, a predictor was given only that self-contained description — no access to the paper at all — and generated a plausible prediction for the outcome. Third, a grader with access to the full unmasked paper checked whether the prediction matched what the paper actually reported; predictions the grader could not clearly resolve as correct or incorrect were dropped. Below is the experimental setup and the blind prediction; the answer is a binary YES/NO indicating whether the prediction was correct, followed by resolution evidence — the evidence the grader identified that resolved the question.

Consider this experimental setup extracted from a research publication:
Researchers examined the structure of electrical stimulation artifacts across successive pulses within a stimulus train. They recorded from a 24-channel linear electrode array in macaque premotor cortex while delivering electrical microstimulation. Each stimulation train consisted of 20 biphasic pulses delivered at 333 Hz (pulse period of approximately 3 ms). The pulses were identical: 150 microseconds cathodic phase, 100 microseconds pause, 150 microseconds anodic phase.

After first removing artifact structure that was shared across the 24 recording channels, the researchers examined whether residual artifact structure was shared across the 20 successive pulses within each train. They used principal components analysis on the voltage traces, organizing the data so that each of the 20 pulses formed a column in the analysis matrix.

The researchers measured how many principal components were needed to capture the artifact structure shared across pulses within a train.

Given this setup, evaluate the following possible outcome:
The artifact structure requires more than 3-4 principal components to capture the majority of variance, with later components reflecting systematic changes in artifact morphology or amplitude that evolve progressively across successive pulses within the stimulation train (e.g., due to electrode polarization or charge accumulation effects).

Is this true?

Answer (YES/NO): NO